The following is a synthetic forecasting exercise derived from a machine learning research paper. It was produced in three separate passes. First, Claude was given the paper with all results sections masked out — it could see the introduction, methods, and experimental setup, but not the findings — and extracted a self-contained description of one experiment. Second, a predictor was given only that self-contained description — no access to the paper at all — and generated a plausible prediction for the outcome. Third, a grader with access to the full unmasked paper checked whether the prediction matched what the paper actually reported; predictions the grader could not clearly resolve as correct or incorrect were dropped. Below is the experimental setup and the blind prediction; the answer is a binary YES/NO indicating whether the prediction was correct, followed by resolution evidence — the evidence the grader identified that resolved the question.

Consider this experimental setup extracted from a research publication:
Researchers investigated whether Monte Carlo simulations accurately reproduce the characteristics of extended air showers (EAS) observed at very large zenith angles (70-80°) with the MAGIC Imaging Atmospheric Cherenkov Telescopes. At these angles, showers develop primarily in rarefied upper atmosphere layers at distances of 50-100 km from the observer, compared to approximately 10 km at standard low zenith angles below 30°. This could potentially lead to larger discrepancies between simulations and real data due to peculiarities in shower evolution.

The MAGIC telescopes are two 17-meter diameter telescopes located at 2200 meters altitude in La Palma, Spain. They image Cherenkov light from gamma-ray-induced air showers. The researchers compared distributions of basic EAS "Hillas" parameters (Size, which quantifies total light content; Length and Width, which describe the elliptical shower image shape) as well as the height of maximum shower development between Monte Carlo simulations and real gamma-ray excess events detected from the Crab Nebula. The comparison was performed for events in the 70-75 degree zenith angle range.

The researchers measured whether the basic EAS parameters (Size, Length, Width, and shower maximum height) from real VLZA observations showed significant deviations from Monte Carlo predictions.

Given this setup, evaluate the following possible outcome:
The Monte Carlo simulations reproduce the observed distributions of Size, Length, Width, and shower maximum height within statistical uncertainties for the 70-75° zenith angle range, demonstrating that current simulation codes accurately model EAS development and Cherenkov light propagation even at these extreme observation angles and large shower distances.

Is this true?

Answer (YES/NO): YES